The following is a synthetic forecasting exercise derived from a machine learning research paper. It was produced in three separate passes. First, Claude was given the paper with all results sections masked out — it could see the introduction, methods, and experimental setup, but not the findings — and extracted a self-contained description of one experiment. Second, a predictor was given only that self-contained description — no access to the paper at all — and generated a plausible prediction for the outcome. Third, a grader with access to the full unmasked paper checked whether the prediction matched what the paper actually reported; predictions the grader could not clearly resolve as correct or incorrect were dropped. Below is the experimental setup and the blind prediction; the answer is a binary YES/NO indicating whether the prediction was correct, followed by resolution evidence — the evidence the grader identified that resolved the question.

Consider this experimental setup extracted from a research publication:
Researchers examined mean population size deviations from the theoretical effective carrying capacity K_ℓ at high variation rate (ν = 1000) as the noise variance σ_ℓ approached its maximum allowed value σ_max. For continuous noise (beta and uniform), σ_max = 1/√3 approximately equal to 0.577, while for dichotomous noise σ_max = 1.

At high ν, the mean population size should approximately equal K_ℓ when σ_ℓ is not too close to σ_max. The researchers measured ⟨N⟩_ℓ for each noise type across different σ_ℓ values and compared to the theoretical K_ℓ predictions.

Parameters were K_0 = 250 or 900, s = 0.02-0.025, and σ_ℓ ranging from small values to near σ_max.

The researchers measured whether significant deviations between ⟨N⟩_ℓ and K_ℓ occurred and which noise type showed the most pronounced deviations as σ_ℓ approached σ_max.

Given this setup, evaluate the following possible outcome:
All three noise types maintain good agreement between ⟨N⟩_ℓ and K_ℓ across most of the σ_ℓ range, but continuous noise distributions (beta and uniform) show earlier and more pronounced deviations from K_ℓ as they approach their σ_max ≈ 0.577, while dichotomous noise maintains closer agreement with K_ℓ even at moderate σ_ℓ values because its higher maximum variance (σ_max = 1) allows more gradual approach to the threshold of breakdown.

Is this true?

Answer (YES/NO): NO